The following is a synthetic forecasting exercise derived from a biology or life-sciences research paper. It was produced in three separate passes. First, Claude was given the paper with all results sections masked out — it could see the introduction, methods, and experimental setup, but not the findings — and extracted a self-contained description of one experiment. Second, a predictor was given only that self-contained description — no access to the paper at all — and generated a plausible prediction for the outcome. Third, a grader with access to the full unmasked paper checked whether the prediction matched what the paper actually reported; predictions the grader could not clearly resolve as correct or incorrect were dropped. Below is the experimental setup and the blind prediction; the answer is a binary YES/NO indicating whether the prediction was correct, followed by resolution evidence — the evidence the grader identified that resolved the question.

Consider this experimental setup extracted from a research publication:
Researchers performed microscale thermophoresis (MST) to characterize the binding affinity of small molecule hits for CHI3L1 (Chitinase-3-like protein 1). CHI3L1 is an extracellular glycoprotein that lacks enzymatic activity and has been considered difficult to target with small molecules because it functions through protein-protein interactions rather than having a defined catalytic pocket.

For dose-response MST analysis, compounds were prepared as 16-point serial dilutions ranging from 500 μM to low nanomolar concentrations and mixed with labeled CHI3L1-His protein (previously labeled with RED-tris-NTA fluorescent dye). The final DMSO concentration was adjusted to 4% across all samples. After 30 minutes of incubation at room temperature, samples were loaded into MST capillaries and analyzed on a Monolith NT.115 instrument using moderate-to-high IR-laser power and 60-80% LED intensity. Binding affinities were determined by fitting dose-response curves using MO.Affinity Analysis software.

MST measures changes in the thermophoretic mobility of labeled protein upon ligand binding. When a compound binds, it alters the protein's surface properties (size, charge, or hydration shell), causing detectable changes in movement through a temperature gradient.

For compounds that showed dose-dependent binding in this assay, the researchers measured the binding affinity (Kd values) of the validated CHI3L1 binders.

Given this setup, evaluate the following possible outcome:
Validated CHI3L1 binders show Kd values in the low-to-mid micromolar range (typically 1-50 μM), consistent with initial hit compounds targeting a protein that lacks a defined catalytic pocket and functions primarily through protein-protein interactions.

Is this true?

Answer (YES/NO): NO